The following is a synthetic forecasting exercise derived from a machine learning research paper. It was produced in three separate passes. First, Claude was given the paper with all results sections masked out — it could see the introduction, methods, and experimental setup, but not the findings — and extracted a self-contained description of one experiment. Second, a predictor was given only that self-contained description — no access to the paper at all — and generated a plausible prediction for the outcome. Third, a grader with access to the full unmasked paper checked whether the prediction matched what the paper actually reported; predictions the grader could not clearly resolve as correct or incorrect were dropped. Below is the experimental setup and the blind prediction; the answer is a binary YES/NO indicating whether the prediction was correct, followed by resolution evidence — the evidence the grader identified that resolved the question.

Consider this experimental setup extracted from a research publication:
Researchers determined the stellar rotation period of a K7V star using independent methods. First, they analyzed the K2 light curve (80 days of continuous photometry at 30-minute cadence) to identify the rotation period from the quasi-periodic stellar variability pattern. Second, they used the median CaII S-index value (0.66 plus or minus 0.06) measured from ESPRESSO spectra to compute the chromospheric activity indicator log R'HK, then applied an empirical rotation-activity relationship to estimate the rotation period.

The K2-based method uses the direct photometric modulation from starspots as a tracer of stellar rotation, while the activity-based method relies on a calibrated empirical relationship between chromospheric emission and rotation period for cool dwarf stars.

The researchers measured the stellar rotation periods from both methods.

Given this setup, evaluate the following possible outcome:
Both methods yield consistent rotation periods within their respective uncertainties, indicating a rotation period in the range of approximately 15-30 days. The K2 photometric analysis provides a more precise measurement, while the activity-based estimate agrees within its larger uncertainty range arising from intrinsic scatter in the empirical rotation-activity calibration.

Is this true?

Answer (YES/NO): NO